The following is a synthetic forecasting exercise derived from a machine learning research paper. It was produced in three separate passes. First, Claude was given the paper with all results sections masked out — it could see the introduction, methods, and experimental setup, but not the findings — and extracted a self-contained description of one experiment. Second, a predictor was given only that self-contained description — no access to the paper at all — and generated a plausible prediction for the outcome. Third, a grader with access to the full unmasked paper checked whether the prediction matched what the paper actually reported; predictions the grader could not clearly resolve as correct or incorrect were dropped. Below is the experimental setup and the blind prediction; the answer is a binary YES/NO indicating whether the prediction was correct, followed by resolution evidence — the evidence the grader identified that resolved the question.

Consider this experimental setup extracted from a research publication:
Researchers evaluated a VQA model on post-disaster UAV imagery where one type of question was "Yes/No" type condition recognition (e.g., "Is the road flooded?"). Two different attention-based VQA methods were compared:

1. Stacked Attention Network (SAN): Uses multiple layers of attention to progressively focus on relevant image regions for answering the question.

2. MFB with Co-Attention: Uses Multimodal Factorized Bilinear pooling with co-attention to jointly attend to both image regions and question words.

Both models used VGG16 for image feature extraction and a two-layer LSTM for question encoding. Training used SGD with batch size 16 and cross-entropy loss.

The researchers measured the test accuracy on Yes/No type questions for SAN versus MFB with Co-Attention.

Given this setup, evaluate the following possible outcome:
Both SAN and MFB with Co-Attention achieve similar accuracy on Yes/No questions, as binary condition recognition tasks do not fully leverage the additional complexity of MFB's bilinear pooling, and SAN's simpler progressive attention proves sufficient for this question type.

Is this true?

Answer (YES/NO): NO